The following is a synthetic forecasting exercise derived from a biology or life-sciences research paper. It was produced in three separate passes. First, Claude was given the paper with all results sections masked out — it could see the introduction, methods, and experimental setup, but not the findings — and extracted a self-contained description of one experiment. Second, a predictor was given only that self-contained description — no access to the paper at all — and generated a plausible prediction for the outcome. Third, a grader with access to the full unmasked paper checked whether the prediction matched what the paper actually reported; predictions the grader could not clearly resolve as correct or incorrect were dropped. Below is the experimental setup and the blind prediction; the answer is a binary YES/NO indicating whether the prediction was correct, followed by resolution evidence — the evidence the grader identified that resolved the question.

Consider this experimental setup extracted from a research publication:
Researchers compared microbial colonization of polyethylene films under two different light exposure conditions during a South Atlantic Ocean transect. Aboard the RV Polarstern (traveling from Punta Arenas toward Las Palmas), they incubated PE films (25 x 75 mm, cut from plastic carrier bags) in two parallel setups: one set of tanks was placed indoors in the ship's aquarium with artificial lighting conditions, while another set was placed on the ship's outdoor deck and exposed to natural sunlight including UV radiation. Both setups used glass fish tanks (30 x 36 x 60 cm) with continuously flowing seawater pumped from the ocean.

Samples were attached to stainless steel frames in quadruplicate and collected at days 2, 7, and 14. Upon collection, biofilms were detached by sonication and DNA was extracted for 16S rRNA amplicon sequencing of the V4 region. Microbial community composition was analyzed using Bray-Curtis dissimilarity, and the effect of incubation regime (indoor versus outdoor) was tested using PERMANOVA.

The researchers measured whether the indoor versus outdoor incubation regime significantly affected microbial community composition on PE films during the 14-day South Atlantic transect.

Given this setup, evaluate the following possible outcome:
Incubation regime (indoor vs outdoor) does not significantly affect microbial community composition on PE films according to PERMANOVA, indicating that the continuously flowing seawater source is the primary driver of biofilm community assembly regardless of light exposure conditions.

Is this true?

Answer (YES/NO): NO